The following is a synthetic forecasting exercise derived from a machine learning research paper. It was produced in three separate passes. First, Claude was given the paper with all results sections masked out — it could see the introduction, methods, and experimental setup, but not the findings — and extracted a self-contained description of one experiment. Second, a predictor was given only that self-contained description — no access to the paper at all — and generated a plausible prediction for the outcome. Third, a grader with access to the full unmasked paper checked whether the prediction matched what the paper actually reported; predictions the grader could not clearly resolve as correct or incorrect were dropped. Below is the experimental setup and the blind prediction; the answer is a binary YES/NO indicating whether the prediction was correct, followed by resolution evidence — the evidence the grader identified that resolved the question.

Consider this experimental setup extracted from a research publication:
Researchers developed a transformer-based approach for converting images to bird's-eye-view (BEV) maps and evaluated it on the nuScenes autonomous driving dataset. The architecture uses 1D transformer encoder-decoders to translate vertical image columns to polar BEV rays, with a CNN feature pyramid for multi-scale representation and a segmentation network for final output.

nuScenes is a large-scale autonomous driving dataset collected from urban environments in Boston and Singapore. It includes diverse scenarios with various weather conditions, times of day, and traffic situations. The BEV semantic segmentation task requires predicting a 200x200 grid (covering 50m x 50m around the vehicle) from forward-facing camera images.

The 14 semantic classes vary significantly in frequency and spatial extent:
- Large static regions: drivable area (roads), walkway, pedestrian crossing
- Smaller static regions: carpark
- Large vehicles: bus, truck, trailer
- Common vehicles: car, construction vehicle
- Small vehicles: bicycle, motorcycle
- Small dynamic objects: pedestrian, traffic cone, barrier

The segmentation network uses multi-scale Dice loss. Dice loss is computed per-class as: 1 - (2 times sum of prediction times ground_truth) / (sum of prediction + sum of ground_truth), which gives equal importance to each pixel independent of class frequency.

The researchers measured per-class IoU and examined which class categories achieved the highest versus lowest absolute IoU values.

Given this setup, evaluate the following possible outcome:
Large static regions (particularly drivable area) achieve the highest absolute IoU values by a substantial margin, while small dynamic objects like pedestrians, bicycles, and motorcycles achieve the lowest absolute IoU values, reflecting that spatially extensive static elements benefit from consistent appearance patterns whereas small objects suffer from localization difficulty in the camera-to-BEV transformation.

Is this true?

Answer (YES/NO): YES